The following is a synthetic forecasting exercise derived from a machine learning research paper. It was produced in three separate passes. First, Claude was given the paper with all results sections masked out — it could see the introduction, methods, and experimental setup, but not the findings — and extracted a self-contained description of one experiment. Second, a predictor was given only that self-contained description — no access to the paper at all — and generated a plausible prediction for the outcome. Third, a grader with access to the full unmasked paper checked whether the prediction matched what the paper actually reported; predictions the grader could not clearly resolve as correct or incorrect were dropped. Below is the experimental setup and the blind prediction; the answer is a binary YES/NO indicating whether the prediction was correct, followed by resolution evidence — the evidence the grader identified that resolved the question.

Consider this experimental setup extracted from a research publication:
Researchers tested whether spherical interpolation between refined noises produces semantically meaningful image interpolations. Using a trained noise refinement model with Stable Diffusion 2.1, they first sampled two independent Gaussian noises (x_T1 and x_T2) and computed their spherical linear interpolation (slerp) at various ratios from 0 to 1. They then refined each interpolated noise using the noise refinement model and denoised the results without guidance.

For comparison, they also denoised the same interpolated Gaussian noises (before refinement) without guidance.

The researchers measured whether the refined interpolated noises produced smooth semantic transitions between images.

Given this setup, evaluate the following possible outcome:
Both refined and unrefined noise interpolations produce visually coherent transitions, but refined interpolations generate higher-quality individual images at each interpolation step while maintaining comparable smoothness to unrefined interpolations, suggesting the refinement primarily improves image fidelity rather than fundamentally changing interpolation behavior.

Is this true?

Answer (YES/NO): NO